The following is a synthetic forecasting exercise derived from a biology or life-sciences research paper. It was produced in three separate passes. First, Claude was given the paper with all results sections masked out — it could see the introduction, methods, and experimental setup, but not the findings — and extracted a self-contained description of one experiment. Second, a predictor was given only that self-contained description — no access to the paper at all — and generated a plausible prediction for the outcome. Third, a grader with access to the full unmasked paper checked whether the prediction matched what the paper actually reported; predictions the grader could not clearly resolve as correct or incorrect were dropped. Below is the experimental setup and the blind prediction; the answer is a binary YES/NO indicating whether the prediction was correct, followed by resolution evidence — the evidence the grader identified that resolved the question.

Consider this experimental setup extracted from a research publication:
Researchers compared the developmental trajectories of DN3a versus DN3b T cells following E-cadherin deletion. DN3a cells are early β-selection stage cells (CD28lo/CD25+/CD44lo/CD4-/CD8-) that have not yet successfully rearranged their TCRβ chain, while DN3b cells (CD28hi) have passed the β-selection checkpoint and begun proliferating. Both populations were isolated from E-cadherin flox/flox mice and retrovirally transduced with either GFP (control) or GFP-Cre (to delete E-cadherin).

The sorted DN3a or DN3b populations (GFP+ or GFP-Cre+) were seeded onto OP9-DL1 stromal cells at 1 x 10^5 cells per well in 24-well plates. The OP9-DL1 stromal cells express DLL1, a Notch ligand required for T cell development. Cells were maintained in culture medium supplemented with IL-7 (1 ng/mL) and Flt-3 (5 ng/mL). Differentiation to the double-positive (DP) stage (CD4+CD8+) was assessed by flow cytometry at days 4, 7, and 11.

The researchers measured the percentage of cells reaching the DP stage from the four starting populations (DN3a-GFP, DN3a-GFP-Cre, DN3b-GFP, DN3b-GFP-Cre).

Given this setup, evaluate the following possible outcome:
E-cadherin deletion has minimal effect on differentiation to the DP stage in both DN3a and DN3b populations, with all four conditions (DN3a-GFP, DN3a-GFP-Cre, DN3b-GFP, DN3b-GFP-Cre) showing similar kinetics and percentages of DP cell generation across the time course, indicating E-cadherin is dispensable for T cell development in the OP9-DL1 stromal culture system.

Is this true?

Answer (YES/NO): NO